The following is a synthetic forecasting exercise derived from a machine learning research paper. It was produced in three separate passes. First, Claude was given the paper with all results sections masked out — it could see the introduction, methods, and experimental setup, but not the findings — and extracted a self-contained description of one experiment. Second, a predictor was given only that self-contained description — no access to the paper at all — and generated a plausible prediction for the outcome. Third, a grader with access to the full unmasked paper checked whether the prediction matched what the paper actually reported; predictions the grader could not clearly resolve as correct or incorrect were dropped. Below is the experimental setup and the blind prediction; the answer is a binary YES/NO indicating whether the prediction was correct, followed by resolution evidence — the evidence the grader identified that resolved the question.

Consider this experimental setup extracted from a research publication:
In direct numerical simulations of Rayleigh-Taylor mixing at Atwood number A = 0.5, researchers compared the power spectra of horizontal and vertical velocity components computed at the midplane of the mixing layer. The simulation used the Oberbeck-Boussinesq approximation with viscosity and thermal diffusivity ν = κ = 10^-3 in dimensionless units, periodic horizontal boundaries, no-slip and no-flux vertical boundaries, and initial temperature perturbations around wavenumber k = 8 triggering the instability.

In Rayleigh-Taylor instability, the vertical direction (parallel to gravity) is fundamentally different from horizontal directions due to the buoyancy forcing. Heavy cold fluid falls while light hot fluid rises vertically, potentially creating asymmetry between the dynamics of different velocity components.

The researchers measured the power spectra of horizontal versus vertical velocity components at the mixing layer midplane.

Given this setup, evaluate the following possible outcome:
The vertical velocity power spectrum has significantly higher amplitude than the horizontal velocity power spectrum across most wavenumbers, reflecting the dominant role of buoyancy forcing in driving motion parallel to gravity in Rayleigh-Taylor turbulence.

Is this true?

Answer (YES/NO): YES